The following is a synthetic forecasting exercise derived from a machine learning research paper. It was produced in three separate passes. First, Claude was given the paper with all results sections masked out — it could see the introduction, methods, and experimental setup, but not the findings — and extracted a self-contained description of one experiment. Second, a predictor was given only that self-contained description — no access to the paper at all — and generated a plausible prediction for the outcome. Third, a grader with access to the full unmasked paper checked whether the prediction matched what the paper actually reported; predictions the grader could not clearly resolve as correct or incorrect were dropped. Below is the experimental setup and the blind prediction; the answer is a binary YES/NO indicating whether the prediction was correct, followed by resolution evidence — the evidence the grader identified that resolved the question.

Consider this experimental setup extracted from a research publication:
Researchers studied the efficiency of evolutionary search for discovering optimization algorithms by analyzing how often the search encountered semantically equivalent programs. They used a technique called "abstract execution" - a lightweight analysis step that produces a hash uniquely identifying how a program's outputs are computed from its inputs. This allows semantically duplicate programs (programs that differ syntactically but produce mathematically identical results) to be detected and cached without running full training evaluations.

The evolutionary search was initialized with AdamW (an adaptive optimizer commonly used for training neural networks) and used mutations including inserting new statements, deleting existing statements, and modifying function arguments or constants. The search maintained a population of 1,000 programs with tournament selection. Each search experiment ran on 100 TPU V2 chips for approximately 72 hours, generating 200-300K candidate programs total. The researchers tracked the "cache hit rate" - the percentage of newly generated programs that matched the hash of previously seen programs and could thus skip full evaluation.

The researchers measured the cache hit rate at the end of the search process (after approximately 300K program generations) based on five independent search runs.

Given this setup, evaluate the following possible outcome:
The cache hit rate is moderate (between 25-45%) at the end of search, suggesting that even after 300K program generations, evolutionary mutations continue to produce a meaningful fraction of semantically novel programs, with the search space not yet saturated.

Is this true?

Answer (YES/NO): NO